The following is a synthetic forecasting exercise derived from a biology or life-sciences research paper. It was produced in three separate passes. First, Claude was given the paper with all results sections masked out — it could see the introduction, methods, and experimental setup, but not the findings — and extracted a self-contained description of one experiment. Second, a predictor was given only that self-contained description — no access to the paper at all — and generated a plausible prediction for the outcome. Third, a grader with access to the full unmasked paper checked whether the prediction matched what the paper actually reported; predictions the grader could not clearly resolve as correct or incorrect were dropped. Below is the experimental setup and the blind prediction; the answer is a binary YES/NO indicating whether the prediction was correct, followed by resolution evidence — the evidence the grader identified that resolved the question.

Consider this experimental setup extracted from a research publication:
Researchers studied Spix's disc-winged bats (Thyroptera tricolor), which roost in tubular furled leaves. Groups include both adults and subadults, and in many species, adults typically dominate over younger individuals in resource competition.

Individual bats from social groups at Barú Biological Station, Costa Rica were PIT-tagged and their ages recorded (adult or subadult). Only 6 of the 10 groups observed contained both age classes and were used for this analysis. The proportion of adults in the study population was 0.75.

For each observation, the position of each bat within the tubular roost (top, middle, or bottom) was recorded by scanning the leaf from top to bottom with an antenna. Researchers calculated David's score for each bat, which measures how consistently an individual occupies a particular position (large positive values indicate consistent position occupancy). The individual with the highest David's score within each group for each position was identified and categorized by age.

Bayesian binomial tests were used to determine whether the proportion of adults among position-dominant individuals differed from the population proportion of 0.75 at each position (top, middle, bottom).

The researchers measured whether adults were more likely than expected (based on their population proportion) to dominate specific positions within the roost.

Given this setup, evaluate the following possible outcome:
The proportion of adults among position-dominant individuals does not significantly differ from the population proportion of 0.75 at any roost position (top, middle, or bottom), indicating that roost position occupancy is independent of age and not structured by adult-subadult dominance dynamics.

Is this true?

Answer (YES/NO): NO